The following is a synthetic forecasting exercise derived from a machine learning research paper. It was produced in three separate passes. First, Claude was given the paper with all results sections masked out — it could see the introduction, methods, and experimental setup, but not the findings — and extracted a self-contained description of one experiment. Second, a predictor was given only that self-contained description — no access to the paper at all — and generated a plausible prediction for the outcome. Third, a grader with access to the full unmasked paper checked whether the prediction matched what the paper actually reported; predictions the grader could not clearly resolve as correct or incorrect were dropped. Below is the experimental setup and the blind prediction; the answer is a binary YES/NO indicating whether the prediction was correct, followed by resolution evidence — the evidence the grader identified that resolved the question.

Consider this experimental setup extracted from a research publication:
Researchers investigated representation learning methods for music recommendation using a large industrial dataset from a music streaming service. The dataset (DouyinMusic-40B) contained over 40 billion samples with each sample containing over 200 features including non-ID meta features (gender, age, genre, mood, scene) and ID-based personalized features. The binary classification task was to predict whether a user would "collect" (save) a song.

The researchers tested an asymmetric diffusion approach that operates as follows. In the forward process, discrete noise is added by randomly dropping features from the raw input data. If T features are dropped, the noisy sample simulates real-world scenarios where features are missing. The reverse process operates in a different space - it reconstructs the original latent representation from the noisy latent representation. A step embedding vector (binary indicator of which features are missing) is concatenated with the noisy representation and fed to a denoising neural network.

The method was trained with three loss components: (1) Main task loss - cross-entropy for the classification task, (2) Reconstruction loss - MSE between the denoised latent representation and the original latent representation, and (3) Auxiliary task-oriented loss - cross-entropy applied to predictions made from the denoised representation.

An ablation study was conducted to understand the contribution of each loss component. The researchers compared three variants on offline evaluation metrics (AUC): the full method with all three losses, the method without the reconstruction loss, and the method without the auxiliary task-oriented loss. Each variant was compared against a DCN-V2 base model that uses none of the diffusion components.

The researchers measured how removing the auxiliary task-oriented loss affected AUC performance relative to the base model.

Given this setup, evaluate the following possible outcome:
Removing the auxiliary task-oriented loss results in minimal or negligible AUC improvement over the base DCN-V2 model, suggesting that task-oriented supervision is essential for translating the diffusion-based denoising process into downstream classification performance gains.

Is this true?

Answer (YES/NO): NO